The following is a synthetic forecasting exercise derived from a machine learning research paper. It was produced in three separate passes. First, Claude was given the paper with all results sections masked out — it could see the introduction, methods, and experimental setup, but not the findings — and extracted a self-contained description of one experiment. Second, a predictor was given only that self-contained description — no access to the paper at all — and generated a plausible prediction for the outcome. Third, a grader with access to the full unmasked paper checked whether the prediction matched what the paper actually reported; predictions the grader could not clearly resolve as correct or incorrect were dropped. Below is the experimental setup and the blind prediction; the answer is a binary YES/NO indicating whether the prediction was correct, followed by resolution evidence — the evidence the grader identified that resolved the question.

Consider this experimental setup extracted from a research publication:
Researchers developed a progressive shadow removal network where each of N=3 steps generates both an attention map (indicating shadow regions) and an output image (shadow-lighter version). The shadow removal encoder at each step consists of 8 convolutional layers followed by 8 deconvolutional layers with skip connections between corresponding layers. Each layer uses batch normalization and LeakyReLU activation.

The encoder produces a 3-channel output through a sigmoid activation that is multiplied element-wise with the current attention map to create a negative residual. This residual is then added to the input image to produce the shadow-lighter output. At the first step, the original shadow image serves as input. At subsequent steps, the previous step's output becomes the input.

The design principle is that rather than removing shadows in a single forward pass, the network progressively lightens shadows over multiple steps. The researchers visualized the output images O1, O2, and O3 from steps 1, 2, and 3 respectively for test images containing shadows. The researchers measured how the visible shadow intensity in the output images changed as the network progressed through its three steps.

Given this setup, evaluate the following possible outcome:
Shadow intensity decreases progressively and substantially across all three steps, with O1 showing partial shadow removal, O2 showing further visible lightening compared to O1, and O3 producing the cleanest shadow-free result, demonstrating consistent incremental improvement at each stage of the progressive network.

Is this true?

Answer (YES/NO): YES